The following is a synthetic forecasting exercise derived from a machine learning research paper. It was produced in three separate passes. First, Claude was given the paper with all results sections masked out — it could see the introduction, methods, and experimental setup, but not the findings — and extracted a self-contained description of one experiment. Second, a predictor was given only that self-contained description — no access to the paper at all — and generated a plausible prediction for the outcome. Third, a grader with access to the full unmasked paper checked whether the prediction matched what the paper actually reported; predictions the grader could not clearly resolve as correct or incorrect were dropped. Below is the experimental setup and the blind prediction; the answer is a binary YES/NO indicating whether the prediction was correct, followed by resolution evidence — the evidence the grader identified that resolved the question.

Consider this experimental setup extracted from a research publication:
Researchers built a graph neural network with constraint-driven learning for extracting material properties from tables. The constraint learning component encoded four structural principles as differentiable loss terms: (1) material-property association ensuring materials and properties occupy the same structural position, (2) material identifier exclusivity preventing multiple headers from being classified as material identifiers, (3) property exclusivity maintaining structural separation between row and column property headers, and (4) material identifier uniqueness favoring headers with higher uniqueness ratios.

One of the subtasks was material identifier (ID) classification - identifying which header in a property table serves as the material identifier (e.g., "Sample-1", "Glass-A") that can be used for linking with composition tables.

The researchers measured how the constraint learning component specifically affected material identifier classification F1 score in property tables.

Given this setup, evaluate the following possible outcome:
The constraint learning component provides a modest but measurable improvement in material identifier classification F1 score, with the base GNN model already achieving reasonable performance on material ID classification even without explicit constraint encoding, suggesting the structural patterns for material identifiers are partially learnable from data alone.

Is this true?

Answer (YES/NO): YES